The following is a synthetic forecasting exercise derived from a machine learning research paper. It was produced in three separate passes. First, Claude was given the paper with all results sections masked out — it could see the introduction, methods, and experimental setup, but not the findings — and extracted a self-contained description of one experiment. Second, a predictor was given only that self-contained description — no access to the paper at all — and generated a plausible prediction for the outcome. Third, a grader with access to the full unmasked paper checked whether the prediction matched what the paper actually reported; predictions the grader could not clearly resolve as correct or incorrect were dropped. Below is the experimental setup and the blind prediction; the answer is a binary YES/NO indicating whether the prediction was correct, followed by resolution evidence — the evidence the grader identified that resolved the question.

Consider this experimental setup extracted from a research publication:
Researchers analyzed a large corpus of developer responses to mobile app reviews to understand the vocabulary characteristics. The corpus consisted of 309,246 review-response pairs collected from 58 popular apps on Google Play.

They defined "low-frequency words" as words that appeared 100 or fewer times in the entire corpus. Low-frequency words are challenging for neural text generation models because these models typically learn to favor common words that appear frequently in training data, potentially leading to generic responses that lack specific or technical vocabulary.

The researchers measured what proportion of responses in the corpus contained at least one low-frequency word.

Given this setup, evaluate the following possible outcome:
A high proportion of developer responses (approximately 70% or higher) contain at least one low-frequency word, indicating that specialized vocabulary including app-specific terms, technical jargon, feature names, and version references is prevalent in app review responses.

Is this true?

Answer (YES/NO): NO